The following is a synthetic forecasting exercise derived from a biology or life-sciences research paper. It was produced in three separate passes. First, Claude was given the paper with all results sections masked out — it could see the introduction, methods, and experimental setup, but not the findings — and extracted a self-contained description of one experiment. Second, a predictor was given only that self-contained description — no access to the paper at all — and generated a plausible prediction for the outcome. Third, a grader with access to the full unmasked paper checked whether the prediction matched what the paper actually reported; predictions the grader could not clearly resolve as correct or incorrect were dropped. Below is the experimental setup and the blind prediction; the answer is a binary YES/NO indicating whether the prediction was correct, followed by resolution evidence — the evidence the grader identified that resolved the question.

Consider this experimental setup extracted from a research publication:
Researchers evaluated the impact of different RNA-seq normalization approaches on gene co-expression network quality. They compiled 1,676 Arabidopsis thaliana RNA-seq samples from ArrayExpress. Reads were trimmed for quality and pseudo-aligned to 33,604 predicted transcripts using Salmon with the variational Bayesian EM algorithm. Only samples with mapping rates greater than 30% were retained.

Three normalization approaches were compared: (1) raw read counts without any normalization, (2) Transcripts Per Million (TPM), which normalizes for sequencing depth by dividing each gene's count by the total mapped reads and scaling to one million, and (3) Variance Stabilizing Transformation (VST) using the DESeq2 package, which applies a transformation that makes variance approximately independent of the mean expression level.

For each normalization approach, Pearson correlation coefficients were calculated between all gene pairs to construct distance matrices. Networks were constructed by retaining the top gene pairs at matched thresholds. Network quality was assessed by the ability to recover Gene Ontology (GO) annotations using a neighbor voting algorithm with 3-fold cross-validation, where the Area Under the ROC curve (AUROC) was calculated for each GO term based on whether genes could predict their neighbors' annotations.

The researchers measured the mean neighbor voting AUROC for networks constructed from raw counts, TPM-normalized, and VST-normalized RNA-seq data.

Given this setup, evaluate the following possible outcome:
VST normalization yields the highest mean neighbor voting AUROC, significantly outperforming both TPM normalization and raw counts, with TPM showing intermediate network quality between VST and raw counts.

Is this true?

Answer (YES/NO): NO